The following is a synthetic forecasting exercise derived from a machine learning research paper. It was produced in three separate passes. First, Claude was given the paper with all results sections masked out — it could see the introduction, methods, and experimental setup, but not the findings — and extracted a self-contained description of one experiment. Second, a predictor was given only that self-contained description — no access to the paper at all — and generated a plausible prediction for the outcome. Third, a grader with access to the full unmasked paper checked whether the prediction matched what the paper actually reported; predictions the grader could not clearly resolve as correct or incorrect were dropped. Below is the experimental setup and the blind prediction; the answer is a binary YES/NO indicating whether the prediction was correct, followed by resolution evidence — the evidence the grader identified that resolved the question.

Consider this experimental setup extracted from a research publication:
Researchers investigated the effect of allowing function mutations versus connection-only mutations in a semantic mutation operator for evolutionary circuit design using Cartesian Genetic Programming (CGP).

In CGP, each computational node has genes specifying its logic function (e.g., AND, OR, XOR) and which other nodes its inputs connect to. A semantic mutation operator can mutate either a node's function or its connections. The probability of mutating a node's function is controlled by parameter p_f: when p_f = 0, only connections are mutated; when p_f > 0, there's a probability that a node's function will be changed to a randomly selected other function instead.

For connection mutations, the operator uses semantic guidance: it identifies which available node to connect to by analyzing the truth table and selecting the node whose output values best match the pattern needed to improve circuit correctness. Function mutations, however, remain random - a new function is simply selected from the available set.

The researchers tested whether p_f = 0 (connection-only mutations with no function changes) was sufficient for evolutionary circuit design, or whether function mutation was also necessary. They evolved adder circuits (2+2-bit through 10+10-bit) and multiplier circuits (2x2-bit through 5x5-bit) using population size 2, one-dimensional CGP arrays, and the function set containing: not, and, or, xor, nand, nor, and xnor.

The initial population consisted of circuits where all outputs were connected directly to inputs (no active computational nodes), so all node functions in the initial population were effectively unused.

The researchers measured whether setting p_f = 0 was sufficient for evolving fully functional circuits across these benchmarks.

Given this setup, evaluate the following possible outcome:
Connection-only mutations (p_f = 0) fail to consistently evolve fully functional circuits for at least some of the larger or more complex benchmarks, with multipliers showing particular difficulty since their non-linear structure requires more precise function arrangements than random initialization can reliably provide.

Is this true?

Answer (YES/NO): NO